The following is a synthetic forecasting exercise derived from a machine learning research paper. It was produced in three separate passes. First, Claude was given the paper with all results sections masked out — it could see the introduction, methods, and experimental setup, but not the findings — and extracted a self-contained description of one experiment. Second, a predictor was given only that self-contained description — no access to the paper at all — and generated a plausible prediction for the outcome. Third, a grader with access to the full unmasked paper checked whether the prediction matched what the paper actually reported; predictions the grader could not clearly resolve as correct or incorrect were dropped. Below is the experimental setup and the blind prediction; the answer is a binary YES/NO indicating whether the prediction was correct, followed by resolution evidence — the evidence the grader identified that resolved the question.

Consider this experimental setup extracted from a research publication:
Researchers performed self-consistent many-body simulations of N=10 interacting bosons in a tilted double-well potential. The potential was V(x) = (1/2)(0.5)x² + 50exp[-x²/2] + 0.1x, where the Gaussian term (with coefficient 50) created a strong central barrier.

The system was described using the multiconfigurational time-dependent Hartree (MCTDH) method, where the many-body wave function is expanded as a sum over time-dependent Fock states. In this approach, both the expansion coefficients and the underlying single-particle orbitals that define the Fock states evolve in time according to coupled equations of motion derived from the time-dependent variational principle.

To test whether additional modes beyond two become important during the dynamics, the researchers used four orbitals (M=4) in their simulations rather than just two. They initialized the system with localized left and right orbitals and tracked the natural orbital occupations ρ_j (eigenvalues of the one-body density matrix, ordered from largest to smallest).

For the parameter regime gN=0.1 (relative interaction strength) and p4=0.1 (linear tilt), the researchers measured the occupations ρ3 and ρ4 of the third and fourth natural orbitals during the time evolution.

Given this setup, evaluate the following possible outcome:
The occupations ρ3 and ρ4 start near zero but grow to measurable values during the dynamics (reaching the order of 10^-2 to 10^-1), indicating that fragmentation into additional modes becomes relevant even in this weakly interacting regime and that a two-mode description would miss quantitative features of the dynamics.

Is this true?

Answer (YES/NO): NO